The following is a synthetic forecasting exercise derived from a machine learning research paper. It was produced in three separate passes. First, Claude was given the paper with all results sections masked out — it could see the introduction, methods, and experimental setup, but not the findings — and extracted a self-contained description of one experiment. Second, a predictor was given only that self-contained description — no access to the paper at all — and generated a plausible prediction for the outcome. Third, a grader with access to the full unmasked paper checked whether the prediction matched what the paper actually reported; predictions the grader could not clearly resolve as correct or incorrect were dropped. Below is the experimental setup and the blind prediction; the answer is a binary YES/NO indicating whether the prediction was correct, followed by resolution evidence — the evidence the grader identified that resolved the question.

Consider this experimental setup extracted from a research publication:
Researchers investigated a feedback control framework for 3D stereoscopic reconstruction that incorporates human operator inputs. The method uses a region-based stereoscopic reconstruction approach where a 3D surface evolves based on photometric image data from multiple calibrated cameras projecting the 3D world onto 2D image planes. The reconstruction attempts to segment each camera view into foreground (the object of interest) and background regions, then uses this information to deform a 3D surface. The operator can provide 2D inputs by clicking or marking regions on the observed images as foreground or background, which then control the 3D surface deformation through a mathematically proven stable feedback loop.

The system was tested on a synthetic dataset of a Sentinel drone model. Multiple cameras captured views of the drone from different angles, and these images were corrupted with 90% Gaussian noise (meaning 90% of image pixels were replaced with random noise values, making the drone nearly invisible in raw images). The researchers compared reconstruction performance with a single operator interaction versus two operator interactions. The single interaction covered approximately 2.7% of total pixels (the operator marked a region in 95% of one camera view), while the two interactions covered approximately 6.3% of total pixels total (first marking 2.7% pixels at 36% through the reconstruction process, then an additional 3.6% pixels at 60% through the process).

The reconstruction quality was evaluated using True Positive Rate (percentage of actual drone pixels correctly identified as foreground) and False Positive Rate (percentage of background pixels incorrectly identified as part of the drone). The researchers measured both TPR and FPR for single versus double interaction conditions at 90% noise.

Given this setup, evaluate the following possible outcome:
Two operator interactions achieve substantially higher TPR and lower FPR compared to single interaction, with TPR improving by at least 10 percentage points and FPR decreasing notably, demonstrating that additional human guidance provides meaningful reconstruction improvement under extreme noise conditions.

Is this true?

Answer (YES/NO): NO